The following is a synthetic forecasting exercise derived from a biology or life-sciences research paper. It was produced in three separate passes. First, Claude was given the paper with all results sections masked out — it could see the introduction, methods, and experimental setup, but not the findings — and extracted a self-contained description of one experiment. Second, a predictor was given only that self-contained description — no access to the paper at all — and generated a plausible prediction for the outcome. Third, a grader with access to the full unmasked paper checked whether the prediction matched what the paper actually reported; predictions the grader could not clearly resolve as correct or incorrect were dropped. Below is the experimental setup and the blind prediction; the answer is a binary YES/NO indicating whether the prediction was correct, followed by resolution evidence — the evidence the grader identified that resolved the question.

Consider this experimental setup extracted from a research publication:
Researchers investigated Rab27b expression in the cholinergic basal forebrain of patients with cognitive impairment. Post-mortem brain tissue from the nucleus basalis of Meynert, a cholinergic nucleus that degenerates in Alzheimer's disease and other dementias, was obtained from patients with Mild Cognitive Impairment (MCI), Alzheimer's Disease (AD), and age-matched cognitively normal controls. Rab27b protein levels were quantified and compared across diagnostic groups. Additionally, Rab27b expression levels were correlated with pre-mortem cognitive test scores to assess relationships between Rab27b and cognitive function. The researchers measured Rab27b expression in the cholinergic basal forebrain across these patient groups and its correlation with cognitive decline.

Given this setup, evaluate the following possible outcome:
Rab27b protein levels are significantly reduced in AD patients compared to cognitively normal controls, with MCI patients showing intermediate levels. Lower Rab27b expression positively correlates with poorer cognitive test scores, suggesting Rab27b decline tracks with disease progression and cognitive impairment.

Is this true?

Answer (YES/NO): NO